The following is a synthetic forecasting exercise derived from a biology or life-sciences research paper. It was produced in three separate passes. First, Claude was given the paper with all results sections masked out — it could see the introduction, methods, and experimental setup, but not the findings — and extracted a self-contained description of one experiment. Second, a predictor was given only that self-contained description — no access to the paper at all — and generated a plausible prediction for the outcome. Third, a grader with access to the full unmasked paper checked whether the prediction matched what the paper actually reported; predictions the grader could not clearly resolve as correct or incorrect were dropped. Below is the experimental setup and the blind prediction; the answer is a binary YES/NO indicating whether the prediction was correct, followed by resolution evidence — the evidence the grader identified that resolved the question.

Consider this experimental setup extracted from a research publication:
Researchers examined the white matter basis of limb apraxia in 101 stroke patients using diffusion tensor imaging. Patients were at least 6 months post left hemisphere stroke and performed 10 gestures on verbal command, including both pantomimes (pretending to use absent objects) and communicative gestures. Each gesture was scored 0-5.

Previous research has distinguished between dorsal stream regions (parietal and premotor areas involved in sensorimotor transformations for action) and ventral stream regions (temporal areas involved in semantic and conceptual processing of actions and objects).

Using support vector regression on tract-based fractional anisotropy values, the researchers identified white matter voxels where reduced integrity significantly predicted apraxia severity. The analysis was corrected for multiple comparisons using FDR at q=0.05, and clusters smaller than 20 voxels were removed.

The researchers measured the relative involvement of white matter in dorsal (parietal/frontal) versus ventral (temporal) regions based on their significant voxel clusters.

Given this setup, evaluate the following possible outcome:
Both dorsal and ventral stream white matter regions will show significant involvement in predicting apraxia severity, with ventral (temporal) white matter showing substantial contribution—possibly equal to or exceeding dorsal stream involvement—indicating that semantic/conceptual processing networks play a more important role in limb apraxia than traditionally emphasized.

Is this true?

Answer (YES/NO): YES